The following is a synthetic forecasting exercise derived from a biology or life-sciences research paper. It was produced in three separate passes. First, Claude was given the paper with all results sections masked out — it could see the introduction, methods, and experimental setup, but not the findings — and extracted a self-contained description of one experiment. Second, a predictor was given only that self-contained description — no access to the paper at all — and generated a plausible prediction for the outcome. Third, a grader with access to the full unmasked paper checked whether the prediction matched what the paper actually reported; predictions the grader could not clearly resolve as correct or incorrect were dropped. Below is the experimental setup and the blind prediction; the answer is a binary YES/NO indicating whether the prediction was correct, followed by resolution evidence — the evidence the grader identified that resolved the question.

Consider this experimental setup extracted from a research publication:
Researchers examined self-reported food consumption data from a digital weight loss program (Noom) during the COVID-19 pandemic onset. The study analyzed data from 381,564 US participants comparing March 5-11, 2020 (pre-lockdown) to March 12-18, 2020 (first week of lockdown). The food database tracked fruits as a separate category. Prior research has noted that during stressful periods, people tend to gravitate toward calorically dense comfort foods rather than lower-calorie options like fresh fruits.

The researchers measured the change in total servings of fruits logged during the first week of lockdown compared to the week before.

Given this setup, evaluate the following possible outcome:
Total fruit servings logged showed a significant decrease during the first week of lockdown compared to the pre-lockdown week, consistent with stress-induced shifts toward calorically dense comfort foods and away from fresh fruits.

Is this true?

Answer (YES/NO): YES